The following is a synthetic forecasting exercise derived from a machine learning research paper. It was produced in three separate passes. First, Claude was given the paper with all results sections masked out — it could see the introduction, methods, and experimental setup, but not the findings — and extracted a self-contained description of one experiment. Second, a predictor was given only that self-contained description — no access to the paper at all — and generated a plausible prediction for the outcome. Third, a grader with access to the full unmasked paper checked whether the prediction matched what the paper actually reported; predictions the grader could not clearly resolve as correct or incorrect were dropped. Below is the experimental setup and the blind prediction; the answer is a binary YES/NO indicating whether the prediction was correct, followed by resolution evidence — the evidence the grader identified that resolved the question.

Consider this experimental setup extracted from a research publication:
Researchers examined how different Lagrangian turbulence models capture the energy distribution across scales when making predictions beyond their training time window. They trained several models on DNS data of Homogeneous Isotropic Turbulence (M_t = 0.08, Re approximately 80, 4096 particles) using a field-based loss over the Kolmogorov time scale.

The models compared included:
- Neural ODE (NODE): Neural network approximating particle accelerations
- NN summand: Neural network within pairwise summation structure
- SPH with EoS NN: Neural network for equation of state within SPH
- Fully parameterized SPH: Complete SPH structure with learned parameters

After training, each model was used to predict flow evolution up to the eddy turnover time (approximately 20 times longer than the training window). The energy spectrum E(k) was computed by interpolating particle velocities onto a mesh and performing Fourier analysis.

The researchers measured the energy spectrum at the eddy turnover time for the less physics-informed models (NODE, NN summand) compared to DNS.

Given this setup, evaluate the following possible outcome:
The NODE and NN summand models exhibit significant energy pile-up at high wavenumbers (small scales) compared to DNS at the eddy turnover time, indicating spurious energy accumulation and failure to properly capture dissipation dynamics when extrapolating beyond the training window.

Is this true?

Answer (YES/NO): YES